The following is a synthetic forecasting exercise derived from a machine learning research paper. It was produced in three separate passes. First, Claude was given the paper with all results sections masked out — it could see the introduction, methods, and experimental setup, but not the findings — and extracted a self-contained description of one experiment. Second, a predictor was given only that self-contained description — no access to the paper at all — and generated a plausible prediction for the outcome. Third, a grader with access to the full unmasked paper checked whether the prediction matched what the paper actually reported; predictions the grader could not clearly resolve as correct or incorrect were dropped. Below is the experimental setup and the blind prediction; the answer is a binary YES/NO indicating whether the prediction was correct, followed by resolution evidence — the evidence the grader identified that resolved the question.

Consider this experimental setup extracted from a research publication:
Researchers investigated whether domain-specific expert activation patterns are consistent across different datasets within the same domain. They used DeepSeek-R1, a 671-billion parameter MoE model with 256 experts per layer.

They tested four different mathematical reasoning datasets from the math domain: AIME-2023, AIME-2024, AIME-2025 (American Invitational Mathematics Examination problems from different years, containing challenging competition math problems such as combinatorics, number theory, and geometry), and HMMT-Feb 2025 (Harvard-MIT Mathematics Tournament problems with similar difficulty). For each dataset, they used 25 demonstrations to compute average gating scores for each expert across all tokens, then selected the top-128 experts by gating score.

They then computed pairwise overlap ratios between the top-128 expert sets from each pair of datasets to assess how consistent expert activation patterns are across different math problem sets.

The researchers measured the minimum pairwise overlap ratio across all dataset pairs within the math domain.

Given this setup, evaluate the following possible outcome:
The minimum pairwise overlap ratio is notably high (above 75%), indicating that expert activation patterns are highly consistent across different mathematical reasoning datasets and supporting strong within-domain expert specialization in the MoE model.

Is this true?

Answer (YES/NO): YES